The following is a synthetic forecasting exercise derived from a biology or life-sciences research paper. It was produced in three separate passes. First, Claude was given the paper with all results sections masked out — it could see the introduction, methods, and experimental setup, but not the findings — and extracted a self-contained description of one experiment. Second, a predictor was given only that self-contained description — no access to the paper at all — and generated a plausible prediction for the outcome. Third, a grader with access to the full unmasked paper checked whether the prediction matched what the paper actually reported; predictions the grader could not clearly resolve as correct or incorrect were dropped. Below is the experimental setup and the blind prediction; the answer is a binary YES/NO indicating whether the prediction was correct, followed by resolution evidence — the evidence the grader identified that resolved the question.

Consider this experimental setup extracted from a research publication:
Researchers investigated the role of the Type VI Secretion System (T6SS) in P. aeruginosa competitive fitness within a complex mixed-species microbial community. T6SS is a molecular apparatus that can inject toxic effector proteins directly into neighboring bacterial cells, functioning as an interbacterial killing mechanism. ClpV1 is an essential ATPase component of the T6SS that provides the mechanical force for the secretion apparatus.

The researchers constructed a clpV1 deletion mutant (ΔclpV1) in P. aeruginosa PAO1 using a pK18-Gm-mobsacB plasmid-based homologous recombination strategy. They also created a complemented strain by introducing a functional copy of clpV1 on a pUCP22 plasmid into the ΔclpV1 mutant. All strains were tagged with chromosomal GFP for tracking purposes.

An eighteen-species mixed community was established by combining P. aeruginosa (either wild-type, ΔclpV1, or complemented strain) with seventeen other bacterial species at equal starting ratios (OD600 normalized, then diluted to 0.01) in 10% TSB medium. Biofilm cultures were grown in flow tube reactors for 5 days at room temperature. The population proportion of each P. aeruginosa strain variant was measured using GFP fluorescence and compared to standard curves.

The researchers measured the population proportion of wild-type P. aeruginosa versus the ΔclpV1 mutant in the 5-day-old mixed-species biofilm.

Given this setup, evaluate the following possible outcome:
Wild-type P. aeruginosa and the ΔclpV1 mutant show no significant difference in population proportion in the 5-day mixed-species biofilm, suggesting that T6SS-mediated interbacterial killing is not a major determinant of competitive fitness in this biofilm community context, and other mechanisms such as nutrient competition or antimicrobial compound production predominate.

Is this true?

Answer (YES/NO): NO